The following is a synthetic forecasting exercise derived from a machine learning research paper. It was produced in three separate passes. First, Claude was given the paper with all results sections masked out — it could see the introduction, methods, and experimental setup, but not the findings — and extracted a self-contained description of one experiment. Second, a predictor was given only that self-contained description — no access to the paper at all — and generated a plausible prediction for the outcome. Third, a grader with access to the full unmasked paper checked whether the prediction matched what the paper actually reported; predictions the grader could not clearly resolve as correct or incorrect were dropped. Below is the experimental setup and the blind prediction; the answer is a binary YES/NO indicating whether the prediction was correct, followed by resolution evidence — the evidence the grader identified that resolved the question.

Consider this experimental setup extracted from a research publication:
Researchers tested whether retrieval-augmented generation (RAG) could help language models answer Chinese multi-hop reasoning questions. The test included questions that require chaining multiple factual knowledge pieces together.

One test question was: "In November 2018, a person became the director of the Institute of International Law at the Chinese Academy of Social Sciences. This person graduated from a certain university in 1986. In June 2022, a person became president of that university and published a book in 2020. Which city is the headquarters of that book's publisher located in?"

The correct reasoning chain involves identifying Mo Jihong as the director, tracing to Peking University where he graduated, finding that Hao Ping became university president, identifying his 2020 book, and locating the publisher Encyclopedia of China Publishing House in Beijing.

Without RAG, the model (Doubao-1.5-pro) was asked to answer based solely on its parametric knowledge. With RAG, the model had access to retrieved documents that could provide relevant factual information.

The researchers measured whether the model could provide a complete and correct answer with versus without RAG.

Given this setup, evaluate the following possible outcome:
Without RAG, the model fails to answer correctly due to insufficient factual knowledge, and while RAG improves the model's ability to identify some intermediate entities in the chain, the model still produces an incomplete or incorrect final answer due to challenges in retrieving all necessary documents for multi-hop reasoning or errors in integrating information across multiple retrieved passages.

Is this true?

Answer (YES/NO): NO